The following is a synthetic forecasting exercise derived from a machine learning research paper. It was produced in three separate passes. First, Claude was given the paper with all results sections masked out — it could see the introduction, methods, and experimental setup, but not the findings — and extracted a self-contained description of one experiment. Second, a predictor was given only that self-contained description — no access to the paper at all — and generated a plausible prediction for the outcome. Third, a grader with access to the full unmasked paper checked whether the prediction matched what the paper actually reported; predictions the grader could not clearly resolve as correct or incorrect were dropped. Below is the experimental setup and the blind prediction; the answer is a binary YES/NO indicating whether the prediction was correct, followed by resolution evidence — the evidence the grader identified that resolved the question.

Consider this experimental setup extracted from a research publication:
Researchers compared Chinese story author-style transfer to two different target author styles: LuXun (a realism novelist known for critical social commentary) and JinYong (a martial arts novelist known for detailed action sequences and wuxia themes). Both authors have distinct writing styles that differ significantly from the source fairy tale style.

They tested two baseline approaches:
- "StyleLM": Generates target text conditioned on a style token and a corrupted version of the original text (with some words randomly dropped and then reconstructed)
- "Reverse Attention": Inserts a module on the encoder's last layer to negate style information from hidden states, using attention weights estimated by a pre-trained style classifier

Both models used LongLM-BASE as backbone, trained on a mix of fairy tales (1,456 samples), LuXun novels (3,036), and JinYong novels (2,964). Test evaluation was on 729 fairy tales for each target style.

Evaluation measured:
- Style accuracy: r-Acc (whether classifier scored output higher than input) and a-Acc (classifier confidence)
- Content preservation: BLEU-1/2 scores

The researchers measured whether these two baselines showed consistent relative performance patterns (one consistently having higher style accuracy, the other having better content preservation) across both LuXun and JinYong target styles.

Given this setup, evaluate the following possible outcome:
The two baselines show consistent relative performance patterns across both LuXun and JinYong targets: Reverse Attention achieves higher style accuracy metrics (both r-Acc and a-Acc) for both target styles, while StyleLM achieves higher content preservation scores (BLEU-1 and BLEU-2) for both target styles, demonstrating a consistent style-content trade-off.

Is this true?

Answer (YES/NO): YES